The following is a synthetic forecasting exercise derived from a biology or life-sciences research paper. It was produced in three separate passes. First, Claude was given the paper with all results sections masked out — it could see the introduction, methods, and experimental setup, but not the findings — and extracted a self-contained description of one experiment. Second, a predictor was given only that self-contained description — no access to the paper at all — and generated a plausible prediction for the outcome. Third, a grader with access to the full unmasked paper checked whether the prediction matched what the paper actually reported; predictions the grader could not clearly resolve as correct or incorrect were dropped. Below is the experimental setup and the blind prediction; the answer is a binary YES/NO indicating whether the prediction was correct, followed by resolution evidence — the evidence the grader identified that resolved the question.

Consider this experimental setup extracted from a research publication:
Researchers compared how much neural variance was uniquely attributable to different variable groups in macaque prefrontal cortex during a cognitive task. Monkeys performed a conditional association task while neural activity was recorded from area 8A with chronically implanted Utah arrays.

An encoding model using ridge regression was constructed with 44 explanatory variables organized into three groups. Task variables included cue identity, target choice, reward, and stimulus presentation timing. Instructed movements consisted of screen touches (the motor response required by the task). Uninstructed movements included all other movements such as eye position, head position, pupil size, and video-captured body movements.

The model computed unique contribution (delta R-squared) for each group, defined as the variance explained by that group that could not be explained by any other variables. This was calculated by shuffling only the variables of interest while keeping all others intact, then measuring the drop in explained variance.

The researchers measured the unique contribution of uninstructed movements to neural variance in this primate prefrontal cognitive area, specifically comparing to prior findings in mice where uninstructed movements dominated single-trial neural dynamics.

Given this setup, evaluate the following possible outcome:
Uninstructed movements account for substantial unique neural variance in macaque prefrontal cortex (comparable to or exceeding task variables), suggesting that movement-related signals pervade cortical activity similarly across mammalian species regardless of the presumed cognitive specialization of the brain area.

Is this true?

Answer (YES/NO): NO